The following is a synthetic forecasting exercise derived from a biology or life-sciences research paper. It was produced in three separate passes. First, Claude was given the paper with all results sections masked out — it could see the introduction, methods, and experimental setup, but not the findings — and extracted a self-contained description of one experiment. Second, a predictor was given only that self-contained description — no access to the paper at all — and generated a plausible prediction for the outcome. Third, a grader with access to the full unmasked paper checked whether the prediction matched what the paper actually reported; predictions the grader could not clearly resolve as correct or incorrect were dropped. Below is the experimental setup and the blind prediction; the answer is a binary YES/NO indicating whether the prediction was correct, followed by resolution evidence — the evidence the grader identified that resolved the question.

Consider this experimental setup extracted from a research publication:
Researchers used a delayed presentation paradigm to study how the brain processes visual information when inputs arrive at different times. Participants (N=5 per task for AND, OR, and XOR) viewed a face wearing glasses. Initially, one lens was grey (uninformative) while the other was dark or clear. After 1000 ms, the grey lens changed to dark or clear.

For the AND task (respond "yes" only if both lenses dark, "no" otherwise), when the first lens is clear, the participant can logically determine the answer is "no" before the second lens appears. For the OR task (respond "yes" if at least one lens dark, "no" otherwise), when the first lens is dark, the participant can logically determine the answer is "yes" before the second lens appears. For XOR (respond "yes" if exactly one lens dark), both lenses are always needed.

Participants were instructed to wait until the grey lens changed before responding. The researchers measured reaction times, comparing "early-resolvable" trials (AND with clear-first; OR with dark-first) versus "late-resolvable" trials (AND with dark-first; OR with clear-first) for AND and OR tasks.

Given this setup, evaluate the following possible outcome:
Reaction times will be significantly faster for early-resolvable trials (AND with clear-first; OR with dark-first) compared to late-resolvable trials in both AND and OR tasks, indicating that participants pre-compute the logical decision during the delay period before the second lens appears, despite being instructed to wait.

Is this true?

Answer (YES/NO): YES